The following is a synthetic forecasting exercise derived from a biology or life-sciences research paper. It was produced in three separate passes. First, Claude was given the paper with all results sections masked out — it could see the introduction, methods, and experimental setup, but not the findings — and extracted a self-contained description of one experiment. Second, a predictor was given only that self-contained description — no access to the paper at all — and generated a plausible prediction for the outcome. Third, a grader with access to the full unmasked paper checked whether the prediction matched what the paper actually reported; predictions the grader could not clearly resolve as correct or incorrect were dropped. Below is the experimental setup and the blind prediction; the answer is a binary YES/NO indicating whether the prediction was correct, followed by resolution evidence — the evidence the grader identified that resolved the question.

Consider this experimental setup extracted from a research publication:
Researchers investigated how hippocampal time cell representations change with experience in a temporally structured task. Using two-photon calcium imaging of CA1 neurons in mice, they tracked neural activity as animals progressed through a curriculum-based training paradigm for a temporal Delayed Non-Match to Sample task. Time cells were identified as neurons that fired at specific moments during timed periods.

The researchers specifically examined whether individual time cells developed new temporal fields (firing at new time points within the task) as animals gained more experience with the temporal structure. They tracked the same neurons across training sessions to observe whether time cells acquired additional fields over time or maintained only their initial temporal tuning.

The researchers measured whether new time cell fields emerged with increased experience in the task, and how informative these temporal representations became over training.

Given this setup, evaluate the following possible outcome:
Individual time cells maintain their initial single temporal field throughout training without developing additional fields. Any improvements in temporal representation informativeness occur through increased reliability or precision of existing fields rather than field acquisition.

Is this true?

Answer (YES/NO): NO